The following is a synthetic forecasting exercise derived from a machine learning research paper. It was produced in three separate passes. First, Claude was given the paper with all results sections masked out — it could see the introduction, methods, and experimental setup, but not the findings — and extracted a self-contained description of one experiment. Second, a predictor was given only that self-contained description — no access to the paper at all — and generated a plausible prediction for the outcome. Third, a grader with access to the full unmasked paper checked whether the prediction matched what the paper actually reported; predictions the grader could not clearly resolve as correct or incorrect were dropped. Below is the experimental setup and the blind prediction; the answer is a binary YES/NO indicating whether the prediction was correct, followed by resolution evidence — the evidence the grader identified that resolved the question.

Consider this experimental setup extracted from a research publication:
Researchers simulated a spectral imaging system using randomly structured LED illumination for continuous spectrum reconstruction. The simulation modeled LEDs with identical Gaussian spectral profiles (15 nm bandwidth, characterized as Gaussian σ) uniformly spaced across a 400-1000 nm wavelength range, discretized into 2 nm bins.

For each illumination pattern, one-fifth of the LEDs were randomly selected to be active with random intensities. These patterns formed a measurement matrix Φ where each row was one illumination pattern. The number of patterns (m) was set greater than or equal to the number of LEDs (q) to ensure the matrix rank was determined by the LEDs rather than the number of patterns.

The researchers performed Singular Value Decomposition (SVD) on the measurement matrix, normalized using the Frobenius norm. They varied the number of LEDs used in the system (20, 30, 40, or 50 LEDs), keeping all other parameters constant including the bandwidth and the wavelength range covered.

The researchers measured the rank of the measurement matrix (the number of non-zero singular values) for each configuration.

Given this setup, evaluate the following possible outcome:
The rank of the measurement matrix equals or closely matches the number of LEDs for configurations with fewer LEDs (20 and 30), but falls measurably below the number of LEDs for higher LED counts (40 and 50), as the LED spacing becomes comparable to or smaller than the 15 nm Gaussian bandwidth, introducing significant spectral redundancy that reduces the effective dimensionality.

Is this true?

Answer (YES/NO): NO